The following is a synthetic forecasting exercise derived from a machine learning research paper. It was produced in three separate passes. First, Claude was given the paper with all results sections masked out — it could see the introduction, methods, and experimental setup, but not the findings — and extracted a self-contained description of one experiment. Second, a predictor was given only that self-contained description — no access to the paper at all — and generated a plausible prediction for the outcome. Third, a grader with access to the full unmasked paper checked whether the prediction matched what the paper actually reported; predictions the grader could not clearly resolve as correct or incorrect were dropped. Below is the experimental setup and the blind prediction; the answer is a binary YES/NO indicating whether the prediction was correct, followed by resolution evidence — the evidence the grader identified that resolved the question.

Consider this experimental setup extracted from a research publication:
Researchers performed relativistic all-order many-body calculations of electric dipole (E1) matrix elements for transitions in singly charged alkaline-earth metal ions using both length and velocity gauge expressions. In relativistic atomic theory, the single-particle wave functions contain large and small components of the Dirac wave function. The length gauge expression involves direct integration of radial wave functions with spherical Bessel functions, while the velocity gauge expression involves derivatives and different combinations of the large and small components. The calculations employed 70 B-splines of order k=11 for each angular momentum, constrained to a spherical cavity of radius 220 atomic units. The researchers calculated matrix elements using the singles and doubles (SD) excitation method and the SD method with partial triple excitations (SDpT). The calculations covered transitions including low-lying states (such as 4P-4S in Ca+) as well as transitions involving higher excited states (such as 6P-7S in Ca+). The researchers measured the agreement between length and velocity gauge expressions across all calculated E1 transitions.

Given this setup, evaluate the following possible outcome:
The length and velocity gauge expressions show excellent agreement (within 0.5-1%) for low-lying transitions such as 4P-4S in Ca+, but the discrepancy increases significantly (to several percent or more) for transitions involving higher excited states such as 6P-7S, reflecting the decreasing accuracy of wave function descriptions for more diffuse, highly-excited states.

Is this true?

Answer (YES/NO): NO